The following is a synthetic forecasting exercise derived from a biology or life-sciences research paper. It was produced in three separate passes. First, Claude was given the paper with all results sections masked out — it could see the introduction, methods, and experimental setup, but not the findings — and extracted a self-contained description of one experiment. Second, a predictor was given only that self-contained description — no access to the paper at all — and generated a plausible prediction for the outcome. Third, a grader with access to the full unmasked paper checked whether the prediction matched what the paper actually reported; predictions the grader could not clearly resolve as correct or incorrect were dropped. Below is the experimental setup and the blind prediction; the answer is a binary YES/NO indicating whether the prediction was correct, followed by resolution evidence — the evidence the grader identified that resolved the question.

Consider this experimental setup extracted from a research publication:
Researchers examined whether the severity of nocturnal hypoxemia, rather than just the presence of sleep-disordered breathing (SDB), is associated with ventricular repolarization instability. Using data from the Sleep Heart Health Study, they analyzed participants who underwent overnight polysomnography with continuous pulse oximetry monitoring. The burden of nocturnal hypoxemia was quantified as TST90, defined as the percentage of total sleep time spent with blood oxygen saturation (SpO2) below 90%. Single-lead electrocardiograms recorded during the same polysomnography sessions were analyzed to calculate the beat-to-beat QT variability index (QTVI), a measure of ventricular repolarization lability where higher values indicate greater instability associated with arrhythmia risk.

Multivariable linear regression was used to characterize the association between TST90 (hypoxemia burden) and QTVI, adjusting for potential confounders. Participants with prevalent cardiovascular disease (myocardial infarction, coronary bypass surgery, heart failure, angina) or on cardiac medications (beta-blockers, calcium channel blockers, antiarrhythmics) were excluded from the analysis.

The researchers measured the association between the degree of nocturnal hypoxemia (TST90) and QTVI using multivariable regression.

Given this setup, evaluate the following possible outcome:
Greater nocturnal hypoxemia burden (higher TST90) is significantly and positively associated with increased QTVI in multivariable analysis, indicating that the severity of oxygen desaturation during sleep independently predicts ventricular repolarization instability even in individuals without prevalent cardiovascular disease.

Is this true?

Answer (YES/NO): YES